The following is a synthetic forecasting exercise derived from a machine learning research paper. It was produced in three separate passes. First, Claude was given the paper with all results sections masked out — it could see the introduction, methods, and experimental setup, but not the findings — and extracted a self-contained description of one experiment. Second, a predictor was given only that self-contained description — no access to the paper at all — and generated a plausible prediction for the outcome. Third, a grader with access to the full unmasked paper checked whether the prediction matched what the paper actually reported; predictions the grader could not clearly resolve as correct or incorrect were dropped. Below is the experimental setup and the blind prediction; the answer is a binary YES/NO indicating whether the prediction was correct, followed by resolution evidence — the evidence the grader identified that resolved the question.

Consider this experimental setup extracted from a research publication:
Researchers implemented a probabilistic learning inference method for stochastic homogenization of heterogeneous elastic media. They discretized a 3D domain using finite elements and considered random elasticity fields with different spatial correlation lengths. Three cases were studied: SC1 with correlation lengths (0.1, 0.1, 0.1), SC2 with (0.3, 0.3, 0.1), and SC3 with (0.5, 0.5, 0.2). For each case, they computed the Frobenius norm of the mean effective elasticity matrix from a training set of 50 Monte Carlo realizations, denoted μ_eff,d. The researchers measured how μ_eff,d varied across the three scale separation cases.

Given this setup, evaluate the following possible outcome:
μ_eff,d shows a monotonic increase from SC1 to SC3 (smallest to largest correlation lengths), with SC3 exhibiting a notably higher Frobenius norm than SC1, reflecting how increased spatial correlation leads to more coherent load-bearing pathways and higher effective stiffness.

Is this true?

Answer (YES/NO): NO